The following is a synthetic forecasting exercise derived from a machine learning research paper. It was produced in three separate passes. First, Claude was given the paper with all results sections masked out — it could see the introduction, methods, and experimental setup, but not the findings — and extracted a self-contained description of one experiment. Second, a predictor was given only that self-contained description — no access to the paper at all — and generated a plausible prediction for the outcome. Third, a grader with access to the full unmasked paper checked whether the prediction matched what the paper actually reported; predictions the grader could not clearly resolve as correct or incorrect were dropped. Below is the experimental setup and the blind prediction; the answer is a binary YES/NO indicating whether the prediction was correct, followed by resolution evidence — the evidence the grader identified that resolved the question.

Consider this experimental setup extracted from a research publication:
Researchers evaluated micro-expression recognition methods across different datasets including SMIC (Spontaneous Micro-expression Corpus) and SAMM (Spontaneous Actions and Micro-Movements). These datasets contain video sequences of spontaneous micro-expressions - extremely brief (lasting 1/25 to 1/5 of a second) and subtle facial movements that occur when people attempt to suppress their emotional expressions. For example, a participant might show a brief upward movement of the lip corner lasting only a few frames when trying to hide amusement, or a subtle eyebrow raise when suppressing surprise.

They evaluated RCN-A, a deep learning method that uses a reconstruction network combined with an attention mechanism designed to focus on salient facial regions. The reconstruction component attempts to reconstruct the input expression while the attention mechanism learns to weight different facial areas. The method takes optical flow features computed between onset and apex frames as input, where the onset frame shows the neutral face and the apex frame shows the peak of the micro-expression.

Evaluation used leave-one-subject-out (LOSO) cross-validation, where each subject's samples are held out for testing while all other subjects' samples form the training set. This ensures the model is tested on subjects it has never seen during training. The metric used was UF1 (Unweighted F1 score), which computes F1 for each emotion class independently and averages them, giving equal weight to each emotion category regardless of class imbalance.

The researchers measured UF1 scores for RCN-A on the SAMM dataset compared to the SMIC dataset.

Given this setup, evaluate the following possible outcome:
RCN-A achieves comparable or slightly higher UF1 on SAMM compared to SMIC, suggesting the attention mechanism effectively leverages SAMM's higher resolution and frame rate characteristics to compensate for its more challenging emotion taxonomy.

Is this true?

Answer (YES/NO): NO